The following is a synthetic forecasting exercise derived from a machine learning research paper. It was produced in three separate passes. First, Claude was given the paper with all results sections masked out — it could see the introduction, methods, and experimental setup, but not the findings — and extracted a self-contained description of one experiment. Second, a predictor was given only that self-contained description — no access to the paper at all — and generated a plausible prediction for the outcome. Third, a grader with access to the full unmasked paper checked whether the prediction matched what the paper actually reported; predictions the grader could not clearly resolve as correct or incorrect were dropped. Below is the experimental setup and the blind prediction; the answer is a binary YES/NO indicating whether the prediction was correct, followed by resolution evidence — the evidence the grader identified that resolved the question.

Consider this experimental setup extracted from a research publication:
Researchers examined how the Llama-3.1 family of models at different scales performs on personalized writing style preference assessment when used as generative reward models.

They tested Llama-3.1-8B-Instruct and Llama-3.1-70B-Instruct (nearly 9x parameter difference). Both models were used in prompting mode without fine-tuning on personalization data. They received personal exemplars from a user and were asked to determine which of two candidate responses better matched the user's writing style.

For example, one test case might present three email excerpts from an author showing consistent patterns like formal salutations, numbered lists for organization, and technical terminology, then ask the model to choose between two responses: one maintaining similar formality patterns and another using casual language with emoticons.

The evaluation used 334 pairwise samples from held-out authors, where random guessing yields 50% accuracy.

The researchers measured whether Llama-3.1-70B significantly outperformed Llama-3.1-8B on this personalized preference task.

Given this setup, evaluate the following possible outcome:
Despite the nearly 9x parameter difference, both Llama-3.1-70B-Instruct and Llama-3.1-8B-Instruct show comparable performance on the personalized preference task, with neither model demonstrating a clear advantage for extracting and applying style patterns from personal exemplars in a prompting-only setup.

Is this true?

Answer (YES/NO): NO